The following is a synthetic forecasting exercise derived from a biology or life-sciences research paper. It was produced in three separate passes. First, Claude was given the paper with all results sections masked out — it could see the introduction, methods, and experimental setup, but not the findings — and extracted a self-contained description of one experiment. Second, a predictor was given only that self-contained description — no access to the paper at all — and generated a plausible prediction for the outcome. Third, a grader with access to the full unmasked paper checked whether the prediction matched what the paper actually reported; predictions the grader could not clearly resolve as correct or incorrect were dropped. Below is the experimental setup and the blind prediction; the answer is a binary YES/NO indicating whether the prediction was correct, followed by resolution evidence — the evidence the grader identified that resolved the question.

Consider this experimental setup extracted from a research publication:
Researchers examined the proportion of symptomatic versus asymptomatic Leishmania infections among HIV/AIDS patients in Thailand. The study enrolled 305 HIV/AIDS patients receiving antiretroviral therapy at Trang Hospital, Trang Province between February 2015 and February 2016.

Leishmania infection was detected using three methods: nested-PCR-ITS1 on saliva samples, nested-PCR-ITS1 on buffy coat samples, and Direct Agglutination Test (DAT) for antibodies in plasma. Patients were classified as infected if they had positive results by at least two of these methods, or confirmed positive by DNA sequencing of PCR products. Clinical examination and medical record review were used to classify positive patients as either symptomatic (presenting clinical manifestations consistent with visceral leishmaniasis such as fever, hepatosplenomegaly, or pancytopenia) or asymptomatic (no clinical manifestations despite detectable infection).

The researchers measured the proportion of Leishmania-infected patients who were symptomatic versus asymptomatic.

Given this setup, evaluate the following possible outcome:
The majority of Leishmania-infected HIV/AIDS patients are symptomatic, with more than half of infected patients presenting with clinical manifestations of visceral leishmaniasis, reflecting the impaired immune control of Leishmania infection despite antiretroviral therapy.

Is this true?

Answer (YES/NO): NO